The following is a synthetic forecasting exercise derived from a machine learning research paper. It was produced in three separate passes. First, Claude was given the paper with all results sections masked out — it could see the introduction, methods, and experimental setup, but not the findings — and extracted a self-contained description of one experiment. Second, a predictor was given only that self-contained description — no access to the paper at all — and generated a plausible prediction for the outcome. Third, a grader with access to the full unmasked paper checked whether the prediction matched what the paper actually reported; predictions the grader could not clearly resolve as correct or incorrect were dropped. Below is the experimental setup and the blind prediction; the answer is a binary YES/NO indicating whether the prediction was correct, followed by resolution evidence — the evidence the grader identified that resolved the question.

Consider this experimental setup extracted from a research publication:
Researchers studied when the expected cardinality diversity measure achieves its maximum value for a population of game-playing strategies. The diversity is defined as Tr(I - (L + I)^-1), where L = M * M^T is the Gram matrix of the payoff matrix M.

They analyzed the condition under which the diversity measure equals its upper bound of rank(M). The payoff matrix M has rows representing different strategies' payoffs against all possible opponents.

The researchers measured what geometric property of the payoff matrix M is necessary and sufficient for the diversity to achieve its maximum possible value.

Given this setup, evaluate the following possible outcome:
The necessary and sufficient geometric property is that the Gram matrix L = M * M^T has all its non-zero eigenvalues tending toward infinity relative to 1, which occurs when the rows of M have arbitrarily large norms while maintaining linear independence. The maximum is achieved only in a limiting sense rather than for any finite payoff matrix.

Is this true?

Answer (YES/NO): NO